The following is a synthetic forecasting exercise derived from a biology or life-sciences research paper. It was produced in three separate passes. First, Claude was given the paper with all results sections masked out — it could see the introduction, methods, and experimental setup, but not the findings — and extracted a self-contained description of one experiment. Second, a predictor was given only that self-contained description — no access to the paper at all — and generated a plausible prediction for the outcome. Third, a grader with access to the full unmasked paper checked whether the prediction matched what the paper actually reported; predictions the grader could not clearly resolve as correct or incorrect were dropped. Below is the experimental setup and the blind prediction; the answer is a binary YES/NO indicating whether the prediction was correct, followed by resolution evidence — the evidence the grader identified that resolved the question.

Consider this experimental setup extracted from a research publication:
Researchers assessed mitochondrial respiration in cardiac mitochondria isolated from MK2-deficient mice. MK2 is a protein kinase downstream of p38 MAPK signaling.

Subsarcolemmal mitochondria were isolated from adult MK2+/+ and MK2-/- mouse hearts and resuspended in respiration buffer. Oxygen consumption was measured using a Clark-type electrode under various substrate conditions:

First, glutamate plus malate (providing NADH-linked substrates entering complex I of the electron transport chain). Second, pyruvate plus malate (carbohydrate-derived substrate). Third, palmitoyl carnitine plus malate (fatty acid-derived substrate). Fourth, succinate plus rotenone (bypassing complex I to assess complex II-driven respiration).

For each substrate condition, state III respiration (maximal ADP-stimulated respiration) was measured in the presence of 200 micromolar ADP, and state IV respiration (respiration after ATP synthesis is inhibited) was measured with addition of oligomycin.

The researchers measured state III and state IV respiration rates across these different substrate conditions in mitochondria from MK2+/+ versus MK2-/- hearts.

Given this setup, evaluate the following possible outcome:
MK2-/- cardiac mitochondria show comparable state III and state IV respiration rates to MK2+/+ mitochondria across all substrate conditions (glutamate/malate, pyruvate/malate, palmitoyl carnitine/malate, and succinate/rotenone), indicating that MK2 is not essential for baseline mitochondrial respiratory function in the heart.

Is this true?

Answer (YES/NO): YES